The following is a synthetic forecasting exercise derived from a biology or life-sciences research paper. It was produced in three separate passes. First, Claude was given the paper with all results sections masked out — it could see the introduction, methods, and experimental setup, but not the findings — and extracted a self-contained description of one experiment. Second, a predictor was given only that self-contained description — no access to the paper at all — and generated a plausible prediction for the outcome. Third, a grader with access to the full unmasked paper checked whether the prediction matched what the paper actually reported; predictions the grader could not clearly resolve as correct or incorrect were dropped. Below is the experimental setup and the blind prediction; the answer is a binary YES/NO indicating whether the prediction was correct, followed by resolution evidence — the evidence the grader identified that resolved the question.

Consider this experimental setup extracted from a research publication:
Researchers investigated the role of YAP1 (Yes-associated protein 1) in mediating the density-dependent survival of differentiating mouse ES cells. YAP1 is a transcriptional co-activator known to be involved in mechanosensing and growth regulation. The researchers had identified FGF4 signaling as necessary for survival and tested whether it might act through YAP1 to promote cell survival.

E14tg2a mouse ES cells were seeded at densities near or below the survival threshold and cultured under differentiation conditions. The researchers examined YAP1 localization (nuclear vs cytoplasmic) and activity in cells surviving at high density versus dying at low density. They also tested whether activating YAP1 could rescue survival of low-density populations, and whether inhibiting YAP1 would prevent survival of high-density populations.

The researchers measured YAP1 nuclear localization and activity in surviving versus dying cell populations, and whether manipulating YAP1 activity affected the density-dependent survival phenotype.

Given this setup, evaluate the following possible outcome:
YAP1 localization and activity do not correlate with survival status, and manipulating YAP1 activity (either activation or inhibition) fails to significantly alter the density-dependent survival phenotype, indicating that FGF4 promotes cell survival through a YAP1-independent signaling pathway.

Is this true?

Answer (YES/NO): NO